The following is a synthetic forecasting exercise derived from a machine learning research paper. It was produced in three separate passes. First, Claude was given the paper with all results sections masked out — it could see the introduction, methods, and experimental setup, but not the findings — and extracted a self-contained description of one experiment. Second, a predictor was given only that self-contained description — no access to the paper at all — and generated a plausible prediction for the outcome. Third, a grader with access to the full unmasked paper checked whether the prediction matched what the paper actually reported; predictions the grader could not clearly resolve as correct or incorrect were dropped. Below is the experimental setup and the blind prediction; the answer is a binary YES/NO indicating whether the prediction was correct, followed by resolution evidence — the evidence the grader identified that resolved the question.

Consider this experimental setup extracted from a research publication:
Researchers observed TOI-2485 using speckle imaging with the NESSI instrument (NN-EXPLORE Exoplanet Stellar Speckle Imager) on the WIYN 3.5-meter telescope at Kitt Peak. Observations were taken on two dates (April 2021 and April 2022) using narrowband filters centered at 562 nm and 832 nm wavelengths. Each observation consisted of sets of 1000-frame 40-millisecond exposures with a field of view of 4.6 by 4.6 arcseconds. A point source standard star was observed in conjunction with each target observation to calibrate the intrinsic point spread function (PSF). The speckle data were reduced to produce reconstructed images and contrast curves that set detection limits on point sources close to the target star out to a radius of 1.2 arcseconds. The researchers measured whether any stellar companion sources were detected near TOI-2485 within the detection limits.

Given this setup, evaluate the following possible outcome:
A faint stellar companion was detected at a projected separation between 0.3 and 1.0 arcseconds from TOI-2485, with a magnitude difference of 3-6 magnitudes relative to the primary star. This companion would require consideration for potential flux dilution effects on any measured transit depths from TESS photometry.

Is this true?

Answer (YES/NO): NO